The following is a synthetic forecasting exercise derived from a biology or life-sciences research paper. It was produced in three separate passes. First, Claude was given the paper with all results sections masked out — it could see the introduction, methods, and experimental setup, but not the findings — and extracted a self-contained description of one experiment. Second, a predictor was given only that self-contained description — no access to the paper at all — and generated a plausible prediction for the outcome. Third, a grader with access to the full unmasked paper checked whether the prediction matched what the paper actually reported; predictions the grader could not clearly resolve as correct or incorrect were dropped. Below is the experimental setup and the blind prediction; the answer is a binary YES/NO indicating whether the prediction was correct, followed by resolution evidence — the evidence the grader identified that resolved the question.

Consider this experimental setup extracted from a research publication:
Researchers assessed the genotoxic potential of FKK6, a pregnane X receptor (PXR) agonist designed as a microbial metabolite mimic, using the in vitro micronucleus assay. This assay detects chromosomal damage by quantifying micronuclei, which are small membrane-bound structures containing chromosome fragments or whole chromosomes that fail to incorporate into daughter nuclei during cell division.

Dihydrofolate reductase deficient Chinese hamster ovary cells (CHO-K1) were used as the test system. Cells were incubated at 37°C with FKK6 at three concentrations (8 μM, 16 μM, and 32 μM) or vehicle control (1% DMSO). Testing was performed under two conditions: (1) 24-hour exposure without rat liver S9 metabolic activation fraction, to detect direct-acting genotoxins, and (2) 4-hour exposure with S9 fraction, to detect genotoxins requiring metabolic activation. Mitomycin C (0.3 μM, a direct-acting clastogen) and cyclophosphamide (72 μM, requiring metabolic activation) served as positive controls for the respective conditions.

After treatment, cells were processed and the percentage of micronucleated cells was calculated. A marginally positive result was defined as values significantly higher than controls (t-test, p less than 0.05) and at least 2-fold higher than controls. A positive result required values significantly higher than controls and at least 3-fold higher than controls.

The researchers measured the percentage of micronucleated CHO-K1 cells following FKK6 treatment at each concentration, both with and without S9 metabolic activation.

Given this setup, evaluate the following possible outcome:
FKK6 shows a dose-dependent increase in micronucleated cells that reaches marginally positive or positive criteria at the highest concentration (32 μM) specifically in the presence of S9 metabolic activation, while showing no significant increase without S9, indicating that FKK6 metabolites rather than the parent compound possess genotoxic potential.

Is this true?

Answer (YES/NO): NO